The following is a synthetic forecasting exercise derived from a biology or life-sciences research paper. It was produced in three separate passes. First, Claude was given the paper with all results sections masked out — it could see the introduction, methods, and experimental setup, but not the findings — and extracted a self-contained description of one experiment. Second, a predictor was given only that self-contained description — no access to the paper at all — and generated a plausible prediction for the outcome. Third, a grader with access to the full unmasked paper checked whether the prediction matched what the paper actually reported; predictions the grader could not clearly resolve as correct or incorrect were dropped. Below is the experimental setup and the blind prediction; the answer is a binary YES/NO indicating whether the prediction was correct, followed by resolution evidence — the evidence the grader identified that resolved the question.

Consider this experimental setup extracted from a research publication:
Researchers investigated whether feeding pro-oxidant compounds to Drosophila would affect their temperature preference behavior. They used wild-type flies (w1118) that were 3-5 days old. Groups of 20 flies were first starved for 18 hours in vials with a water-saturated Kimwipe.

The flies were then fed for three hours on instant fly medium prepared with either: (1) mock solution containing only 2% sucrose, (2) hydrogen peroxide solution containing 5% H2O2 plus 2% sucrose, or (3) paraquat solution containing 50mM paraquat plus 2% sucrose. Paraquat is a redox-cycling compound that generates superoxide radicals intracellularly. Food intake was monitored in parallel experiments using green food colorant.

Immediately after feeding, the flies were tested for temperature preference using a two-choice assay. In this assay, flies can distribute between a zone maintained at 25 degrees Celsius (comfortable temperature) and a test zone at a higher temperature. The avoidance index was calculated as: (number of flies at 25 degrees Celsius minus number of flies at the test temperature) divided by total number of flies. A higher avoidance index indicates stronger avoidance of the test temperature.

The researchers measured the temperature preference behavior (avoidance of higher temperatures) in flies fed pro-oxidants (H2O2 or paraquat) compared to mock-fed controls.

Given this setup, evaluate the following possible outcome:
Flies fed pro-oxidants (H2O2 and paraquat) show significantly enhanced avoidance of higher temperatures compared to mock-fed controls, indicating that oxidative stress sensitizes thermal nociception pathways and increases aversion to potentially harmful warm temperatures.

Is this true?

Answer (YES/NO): YES